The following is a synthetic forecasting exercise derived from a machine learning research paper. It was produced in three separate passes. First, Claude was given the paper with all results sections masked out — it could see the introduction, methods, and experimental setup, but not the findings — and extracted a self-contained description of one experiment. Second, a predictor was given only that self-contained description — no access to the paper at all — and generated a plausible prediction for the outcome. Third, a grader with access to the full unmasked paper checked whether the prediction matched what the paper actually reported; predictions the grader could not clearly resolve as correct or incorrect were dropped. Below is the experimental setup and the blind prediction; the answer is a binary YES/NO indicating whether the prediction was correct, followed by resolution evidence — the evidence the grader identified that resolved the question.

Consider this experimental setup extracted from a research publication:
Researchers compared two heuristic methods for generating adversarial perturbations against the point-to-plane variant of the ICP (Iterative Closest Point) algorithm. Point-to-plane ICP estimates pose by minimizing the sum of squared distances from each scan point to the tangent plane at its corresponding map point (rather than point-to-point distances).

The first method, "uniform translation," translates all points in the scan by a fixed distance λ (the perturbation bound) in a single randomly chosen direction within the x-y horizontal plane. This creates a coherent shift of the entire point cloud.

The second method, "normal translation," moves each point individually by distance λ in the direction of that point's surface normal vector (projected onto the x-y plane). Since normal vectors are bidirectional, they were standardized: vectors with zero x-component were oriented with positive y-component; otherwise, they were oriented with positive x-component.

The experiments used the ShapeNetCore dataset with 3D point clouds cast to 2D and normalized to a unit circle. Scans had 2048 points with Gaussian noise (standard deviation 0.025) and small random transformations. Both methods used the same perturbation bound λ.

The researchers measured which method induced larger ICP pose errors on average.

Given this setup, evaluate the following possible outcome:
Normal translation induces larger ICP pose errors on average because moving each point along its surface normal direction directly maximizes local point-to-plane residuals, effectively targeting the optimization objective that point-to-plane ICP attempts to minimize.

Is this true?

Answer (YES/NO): YES